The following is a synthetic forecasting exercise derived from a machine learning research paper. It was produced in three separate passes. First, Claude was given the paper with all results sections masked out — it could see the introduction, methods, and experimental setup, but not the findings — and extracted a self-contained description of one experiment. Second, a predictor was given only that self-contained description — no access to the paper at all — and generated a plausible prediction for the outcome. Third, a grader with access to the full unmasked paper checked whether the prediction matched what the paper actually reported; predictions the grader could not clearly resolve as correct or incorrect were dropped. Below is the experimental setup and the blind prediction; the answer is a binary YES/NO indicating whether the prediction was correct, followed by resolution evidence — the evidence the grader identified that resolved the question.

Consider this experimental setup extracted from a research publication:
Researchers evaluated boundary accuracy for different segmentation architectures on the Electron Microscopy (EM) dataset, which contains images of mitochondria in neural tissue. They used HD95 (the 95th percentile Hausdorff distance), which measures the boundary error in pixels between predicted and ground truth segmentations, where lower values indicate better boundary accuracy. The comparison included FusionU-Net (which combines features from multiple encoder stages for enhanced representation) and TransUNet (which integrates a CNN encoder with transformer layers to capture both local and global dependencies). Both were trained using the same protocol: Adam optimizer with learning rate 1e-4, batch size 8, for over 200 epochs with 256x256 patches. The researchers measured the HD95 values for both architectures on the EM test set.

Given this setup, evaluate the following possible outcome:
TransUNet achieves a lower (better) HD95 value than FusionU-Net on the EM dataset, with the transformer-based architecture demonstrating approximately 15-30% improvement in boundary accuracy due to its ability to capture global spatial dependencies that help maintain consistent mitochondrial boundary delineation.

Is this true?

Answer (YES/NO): NO